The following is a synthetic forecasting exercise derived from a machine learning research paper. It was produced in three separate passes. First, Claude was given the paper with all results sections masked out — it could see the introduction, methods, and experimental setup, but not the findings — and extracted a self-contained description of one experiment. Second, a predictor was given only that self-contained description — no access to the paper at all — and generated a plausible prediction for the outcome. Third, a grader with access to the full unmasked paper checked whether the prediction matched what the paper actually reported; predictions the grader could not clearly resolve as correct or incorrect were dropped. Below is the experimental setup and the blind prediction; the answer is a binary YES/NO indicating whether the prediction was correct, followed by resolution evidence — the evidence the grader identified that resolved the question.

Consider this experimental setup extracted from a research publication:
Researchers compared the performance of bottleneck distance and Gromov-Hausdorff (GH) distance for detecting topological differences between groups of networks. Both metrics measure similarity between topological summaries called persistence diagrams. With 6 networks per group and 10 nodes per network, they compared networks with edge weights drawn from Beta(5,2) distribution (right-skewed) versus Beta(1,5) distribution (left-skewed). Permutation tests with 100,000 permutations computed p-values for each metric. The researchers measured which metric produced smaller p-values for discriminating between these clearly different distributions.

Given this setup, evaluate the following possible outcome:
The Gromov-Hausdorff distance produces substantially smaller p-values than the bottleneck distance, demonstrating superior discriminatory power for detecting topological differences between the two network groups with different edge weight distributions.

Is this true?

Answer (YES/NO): NO